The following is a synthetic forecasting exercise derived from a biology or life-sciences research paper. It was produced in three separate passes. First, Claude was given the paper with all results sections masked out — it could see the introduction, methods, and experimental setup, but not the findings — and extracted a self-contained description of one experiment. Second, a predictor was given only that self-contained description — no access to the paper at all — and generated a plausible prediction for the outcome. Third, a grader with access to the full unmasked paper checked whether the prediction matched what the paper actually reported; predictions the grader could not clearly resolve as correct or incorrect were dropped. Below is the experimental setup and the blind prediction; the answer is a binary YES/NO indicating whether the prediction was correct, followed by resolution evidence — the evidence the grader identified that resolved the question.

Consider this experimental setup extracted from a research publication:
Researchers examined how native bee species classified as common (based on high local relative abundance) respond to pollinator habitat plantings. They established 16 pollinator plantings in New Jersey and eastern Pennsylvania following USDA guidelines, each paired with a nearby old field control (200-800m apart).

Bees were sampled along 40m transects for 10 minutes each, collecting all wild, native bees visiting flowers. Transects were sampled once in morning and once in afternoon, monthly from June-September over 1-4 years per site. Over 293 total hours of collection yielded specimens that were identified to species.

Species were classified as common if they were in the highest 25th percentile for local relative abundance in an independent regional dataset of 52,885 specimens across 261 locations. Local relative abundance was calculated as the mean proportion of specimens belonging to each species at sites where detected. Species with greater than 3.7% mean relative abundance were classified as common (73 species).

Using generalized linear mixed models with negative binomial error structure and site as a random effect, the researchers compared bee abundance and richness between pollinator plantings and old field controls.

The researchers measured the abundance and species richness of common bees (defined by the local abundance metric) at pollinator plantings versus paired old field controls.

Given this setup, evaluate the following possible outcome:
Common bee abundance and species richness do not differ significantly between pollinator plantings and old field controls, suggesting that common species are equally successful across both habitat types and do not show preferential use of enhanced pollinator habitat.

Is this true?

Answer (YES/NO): NO